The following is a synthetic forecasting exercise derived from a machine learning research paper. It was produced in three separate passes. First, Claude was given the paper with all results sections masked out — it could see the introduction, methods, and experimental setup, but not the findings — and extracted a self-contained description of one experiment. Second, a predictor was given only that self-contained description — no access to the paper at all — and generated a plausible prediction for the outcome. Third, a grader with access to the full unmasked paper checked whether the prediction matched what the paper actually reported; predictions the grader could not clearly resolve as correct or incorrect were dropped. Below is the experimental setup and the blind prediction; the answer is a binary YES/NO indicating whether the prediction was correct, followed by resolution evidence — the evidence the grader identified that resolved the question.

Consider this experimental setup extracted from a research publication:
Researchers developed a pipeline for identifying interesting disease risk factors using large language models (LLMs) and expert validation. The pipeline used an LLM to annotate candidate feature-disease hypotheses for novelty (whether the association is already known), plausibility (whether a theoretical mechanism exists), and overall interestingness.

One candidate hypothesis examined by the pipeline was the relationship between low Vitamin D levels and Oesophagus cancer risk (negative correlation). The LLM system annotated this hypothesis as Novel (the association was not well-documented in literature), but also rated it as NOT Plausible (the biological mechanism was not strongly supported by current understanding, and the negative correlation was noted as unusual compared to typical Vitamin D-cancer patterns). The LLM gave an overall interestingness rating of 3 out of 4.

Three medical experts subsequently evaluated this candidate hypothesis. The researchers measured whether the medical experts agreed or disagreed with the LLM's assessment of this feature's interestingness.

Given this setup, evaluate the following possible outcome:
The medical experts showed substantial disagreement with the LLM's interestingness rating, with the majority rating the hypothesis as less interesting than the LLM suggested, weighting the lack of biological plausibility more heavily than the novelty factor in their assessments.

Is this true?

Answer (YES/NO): NO